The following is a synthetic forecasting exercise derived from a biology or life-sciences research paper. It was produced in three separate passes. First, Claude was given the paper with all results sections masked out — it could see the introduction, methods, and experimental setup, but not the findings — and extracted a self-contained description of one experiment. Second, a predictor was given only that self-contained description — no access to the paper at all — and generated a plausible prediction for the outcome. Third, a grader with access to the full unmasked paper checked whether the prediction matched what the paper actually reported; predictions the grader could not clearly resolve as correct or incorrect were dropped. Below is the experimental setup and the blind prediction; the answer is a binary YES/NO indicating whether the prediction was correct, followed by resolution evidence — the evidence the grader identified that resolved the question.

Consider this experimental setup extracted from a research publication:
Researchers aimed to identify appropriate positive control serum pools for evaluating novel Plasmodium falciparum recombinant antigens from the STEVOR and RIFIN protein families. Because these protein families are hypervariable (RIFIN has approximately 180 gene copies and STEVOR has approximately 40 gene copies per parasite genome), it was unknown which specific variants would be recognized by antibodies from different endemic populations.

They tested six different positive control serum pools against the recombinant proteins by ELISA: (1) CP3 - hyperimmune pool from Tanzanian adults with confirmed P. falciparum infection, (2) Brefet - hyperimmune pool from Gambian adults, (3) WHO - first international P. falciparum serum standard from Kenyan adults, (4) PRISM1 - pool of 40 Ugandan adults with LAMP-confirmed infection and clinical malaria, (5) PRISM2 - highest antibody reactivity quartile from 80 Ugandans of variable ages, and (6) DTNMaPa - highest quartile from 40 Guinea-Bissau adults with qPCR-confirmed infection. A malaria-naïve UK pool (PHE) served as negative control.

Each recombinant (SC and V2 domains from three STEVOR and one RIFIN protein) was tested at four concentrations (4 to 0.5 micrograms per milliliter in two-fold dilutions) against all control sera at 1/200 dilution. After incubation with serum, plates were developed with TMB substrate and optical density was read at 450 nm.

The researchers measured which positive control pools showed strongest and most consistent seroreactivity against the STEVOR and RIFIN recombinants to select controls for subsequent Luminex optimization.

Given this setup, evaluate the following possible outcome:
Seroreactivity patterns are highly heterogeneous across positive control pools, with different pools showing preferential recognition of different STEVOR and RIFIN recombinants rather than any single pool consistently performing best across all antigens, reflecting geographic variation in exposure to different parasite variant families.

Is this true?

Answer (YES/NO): NO